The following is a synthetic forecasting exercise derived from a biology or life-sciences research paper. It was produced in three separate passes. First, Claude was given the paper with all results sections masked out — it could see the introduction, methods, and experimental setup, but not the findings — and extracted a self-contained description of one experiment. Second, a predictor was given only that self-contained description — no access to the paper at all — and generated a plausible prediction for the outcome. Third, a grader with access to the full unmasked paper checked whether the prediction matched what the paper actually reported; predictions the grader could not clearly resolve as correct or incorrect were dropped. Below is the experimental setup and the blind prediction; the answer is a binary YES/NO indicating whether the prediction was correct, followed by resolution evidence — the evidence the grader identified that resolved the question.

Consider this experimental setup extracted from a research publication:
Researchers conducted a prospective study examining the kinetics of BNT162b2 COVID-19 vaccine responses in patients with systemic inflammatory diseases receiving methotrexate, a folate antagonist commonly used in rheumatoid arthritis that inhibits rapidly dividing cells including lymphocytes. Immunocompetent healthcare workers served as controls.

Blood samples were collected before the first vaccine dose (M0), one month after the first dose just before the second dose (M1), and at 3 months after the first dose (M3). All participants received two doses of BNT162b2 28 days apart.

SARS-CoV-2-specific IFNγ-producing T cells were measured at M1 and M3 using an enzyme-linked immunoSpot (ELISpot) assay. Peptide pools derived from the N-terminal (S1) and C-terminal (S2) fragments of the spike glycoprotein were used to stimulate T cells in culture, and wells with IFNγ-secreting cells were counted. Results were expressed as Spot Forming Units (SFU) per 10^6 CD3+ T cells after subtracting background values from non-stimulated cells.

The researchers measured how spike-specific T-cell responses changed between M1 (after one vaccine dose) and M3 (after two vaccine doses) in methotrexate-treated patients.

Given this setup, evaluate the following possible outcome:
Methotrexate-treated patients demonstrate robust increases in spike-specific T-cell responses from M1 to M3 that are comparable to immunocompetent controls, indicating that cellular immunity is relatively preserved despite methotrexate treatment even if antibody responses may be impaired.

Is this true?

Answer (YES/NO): NO